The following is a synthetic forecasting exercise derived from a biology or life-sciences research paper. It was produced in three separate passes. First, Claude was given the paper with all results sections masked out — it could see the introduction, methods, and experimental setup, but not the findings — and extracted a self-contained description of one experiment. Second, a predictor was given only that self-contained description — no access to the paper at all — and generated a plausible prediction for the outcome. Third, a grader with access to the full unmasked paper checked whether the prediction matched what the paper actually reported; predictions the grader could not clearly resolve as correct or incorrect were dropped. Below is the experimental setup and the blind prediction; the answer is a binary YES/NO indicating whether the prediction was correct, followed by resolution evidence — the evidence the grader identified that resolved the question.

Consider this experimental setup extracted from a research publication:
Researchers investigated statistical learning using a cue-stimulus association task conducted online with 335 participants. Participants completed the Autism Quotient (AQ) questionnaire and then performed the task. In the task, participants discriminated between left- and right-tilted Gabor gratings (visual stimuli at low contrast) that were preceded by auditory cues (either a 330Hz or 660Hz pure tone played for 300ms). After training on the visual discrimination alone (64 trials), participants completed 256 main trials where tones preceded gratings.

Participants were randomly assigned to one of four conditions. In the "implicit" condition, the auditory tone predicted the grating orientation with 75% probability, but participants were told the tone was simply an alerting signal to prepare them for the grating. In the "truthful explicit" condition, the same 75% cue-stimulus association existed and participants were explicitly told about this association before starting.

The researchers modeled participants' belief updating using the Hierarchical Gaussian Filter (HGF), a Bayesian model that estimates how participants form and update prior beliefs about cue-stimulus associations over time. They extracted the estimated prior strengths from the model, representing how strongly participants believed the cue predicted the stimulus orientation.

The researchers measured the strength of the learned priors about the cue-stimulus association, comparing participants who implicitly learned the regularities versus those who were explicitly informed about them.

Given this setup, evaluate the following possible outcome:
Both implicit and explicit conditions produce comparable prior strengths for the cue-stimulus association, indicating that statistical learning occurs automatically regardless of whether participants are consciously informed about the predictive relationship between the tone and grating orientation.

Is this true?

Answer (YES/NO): NO